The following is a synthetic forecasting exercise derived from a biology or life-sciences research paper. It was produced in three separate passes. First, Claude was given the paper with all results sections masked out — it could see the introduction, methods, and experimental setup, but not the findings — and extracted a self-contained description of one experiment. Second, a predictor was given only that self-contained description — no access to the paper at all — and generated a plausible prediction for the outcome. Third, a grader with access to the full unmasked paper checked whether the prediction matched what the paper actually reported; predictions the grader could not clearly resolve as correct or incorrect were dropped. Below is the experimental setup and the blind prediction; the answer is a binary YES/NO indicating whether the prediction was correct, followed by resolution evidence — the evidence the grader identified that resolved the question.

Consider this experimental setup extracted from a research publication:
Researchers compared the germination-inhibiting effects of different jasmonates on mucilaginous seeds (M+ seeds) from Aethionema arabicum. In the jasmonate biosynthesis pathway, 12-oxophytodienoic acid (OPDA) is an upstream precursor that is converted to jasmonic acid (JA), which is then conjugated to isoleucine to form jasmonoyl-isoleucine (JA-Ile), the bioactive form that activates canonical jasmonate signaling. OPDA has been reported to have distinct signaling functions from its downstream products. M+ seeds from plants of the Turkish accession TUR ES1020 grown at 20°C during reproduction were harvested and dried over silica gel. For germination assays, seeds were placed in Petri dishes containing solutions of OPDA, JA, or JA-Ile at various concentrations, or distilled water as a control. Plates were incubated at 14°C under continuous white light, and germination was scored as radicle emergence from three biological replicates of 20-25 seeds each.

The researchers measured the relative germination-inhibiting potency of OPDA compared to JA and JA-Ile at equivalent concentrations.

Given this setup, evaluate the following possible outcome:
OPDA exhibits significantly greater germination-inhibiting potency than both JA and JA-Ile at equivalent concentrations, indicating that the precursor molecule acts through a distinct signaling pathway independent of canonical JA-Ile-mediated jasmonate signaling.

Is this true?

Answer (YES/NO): NO